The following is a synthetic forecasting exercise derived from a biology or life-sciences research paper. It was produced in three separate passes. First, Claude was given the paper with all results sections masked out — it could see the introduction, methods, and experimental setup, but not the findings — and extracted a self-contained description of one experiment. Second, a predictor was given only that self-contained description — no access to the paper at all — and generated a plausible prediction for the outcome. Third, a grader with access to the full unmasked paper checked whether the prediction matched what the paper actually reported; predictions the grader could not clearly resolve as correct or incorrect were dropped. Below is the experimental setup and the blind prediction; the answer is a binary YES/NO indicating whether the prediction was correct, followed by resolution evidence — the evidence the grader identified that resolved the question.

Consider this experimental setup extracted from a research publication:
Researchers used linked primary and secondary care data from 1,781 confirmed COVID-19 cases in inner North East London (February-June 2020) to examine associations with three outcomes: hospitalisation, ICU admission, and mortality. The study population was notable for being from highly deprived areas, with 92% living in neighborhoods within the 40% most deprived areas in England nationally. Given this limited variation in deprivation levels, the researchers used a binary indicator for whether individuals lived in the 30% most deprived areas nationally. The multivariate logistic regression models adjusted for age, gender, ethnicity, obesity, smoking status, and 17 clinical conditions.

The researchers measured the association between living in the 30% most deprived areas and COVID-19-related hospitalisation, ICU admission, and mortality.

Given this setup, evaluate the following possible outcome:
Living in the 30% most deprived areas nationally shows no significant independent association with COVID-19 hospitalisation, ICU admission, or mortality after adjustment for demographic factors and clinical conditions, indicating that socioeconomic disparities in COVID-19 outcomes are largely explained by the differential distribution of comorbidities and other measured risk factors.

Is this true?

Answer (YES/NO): NO